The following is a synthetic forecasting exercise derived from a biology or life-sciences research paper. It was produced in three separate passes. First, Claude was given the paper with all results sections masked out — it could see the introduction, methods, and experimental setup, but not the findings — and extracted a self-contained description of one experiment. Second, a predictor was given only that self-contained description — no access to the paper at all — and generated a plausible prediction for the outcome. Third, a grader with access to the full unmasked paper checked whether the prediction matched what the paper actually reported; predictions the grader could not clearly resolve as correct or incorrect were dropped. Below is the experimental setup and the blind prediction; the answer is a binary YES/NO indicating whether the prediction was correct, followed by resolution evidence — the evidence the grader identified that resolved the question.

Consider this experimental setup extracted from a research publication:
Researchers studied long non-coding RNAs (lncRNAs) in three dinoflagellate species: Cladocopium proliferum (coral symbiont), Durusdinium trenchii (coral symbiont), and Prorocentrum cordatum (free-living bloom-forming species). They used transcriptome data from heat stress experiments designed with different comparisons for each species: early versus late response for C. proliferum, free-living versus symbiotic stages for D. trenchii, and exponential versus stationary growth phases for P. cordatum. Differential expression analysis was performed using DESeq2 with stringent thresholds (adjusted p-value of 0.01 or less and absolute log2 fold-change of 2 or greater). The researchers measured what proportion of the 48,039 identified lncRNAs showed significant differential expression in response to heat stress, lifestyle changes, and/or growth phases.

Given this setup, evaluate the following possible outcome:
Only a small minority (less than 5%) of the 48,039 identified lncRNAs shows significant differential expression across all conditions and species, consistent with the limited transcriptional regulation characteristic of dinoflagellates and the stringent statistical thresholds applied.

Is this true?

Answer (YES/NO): NO